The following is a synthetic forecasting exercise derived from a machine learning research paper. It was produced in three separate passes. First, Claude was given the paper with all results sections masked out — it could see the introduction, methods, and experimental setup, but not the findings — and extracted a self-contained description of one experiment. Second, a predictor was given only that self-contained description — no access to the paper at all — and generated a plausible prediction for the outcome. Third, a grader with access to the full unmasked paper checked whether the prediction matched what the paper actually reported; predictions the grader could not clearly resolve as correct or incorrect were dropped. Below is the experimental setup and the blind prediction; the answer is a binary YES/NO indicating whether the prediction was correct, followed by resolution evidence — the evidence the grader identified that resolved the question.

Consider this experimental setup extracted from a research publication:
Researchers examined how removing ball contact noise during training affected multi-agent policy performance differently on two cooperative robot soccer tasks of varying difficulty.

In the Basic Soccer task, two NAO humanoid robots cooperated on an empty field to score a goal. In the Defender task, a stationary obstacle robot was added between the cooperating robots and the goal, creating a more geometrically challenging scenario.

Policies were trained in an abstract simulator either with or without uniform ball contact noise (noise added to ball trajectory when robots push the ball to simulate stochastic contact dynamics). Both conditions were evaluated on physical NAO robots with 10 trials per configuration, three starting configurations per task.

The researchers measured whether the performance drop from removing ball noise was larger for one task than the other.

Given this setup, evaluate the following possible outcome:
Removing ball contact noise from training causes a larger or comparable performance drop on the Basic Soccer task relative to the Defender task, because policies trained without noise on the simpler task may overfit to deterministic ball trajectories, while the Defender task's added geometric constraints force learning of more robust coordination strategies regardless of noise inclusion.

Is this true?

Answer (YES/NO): NO